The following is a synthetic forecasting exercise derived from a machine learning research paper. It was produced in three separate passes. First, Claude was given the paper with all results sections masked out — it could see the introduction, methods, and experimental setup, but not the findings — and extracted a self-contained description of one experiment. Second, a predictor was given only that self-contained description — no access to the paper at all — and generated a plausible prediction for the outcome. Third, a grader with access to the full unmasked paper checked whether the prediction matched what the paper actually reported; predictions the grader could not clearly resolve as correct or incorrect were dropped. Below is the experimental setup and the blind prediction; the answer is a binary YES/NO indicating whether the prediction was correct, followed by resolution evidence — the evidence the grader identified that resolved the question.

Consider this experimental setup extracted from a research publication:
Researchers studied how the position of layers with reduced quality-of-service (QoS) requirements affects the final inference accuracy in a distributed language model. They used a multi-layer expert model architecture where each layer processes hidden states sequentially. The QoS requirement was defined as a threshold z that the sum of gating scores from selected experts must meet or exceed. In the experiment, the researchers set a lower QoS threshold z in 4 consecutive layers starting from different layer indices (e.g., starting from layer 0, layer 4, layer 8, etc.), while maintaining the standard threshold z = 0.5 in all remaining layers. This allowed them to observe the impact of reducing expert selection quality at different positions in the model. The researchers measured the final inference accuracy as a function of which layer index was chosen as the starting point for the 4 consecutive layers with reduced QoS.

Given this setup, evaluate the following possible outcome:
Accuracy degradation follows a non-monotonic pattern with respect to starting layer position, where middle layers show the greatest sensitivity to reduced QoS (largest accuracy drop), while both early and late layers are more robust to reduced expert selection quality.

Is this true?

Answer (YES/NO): NO